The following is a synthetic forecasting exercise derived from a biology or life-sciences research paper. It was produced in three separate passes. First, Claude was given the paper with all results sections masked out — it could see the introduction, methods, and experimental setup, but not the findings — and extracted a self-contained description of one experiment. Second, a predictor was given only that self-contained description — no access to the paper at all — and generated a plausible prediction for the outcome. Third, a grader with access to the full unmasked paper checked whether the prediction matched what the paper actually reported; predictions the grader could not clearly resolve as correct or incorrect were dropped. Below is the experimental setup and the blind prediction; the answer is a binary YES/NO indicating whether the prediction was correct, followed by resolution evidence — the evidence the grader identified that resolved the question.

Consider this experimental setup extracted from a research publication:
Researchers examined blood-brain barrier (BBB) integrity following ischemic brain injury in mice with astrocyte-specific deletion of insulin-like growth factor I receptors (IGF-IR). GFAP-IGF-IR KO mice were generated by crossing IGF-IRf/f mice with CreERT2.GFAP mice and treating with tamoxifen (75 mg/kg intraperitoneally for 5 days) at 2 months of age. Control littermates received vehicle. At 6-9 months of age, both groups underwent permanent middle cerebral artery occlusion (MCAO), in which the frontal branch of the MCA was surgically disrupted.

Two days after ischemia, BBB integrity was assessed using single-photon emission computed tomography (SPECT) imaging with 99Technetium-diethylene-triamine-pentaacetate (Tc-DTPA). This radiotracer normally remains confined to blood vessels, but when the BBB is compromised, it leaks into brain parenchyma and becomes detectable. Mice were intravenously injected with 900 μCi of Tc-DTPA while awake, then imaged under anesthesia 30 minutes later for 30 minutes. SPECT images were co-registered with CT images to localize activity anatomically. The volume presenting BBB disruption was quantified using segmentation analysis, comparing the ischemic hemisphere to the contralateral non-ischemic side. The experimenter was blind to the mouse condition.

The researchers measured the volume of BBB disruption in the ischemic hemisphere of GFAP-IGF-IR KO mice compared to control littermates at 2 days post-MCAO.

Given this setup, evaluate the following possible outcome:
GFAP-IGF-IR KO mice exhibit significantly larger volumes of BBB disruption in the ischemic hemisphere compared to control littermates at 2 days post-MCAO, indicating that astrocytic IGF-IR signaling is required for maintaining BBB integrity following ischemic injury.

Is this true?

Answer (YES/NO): YES